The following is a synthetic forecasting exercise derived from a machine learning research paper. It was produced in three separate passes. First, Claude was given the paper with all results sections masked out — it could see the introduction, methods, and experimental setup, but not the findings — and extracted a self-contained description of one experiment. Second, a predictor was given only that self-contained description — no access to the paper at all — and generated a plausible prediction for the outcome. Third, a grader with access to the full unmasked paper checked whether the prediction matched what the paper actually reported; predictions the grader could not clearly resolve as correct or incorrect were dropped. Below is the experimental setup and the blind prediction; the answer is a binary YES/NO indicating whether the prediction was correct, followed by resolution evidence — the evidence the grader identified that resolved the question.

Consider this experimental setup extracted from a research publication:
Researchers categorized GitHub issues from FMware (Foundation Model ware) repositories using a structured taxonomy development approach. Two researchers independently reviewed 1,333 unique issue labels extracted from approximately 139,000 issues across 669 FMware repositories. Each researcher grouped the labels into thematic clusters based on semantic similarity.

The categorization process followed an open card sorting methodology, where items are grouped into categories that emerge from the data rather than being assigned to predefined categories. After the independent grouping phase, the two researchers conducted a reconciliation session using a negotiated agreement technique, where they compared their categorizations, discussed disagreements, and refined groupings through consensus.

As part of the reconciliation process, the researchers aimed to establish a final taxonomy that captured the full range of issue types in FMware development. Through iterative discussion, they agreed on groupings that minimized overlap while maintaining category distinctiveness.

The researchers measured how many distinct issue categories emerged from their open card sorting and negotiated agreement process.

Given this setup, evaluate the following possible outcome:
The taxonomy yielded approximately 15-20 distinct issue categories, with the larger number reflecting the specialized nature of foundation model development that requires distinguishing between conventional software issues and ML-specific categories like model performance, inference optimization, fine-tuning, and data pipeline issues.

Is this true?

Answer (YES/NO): YES